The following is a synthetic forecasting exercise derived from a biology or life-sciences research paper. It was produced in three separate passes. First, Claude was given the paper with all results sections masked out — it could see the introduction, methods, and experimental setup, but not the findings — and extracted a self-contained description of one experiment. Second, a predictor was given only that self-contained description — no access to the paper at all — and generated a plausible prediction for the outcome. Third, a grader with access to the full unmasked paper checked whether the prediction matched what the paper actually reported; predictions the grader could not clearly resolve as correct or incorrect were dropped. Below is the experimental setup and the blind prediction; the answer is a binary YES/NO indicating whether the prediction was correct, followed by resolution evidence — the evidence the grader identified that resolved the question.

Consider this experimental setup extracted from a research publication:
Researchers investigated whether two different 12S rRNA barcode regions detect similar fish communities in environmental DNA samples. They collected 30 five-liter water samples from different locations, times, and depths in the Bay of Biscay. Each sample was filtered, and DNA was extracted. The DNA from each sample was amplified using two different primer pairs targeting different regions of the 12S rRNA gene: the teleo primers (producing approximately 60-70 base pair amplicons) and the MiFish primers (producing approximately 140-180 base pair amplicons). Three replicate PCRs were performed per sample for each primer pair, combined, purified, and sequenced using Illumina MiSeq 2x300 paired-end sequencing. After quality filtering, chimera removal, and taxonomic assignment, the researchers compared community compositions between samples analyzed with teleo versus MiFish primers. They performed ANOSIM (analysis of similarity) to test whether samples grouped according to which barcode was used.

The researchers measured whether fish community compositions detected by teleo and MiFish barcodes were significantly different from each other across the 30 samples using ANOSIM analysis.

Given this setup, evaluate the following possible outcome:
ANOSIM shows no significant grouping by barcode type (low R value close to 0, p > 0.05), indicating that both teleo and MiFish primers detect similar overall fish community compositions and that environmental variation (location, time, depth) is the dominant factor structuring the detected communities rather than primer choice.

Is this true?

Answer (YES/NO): NO